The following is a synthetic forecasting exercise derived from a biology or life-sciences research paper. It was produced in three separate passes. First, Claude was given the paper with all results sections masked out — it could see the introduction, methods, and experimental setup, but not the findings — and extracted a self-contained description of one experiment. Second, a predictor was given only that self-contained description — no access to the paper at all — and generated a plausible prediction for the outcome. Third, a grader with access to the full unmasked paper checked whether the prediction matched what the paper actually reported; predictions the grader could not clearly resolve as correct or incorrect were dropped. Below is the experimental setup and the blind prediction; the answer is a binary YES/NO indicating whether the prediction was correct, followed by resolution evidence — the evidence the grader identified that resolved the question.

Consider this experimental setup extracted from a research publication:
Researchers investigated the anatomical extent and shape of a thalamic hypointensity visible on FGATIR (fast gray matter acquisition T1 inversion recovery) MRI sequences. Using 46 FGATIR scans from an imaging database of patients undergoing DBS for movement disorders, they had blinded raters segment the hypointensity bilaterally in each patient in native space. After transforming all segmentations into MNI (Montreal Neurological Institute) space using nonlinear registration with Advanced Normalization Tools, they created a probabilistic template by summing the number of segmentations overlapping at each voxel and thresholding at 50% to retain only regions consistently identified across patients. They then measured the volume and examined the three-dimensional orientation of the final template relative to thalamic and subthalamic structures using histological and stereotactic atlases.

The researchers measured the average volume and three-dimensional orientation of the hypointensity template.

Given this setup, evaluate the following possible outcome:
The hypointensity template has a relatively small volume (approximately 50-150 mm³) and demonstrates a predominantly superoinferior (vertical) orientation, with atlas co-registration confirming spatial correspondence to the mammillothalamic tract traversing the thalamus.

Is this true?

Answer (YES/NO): NO